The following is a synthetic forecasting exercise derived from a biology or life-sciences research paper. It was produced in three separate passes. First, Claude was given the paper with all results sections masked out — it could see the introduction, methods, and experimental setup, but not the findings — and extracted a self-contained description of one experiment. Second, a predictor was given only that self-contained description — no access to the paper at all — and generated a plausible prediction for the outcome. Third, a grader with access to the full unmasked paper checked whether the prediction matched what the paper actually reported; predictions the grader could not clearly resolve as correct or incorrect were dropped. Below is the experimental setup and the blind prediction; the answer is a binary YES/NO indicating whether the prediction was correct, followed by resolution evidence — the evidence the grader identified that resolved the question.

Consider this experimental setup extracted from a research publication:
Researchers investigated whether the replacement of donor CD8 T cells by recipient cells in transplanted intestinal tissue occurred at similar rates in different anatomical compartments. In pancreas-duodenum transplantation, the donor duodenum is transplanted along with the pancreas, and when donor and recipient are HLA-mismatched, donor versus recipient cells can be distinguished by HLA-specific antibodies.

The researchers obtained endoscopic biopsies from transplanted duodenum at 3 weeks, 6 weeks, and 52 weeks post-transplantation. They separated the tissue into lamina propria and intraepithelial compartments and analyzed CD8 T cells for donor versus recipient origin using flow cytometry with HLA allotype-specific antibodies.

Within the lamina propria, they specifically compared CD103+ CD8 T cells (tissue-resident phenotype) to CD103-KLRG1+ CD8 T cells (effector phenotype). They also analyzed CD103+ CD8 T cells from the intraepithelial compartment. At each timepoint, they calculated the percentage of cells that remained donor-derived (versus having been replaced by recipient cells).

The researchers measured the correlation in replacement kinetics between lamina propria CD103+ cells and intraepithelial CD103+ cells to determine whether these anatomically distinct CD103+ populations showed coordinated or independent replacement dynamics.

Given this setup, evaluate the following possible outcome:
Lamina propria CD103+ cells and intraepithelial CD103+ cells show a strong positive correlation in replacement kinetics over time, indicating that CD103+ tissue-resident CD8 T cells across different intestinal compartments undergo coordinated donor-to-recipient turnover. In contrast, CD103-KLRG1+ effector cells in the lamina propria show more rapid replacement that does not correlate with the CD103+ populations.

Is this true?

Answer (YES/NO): YES